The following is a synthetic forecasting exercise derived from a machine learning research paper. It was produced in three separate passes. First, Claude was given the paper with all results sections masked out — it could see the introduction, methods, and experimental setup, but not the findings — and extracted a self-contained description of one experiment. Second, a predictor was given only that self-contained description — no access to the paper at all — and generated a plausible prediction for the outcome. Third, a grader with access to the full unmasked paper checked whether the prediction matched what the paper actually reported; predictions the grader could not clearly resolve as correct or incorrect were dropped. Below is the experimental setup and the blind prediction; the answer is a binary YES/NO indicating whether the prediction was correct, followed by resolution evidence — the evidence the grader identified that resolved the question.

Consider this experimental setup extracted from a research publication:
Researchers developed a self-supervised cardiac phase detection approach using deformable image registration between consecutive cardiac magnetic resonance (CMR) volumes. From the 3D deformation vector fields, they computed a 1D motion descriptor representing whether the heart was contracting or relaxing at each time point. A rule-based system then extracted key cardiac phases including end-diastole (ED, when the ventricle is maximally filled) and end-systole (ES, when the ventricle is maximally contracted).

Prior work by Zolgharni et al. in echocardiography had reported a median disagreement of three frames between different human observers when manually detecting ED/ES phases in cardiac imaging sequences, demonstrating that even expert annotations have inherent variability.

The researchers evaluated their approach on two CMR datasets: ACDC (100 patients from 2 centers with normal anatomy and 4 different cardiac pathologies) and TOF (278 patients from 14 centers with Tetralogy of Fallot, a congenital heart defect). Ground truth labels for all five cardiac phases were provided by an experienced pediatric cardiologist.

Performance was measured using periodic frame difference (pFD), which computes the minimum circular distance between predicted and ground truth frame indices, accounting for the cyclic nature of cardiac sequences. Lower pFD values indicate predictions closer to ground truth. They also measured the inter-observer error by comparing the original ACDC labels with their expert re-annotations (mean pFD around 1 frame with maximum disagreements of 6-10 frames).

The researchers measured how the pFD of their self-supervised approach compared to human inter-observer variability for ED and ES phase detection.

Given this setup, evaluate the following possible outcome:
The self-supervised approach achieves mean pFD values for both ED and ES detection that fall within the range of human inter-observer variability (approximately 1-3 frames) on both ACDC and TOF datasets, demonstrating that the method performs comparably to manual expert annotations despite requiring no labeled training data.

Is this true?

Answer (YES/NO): YES